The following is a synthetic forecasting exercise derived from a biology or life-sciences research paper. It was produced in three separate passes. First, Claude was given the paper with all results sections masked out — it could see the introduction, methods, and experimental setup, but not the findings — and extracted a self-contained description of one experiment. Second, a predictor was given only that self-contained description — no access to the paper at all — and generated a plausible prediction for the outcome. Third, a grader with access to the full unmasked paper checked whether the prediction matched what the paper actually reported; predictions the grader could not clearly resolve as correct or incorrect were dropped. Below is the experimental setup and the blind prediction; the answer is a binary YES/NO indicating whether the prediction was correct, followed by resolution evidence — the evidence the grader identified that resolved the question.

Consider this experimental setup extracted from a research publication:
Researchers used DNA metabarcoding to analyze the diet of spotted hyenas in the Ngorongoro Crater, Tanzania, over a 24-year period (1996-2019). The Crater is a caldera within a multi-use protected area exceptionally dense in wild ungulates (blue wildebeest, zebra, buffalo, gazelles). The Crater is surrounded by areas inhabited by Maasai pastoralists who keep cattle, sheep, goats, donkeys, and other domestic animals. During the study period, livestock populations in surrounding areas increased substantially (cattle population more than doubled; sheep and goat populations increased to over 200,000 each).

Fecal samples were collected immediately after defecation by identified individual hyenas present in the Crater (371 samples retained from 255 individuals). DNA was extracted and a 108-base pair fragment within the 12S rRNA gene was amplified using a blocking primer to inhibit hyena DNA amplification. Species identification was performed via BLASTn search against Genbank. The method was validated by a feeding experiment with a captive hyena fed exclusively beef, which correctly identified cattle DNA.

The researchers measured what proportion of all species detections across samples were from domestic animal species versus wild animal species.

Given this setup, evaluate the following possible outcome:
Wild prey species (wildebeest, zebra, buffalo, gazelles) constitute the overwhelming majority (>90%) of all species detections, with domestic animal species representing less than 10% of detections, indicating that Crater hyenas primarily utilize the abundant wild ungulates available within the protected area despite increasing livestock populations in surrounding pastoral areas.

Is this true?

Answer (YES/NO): YES